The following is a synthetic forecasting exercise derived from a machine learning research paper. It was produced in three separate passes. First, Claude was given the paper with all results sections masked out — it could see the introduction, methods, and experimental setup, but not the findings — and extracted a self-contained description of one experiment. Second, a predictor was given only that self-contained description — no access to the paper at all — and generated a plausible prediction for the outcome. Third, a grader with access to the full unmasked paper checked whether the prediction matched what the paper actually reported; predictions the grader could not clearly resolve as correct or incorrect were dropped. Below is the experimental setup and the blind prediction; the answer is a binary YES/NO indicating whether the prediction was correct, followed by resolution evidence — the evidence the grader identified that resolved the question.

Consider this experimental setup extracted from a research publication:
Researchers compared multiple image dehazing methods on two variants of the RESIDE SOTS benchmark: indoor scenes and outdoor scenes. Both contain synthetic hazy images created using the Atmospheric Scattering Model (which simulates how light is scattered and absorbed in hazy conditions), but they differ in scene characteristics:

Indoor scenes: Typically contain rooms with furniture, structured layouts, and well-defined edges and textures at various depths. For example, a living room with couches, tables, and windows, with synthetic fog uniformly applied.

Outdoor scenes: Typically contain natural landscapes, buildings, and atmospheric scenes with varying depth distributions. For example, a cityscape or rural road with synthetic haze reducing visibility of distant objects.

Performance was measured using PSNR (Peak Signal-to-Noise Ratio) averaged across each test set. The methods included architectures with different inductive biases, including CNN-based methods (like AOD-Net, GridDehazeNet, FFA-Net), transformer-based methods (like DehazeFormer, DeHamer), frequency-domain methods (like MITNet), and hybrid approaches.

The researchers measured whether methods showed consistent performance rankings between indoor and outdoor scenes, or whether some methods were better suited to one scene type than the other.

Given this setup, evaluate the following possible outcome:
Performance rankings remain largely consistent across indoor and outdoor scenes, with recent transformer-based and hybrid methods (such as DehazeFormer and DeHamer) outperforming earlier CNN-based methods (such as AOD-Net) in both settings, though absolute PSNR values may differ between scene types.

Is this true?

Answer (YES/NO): NO